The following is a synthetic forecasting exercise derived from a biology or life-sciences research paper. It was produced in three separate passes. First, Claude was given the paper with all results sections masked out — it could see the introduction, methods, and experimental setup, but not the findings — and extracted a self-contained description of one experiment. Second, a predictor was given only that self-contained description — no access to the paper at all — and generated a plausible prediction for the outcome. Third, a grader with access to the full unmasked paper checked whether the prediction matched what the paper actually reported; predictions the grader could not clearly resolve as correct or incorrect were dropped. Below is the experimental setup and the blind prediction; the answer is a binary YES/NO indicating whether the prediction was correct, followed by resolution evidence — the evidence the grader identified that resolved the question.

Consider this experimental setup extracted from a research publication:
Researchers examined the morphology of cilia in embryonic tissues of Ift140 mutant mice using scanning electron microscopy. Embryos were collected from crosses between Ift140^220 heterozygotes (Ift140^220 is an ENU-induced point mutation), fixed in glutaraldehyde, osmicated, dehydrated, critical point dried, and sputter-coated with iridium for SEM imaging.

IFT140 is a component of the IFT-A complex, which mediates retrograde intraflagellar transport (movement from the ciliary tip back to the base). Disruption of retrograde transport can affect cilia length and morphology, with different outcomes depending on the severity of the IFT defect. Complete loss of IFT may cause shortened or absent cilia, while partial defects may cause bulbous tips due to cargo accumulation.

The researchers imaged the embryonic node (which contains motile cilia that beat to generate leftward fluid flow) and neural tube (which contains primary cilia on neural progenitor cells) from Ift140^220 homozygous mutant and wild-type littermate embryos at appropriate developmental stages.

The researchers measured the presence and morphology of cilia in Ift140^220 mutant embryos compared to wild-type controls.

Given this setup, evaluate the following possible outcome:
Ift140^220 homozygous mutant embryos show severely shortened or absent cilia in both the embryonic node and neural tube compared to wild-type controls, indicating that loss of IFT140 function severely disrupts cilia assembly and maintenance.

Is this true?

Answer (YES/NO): NO